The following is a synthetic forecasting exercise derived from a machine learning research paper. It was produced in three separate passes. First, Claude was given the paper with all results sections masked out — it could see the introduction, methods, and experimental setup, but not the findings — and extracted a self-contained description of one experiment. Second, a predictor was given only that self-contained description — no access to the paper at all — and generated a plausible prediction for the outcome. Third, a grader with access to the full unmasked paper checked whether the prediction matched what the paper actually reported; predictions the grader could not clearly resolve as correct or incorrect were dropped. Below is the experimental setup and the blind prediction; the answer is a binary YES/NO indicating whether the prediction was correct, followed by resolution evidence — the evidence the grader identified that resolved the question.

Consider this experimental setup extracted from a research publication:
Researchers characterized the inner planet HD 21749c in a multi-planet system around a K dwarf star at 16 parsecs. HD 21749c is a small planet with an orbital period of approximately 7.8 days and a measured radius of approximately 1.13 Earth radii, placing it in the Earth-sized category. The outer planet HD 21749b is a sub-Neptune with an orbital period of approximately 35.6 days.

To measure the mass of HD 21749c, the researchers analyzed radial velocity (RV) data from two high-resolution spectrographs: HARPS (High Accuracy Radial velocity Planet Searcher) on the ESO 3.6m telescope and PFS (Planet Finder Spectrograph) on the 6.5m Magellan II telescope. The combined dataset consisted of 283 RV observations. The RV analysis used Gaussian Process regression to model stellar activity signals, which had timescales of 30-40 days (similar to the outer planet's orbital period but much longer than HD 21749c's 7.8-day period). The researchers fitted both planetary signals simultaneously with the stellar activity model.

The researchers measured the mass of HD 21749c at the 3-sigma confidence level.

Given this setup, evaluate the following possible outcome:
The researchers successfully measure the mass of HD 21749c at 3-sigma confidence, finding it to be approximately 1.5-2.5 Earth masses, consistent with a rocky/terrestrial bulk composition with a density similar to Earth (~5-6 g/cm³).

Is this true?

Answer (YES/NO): NO